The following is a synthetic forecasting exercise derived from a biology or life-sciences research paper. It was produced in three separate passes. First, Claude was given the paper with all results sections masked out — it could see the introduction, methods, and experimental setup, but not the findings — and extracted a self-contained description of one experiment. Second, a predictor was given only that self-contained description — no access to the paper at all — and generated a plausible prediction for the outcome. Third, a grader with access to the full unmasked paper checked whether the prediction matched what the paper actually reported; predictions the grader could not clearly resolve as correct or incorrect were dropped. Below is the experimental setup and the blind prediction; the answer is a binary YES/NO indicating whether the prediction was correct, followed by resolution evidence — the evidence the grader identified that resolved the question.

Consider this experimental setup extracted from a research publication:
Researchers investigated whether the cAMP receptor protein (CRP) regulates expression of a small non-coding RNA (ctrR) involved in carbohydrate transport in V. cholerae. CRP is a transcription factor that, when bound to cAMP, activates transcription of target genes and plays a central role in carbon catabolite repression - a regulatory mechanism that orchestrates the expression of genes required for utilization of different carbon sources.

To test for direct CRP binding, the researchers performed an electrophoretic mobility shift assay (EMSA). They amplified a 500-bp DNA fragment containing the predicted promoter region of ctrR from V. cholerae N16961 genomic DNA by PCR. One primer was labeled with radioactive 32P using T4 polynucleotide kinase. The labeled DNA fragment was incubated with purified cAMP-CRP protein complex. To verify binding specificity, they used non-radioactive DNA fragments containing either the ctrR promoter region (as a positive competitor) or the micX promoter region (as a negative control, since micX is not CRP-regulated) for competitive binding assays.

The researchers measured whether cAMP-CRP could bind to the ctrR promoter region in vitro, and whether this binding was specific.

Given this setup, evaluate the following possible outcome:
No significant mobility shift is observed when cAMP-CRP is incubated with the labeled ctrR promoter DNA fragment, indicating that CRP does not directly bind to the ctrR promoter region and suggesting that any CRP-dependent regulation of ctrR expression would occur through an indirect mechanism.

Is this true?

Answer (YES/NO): NO